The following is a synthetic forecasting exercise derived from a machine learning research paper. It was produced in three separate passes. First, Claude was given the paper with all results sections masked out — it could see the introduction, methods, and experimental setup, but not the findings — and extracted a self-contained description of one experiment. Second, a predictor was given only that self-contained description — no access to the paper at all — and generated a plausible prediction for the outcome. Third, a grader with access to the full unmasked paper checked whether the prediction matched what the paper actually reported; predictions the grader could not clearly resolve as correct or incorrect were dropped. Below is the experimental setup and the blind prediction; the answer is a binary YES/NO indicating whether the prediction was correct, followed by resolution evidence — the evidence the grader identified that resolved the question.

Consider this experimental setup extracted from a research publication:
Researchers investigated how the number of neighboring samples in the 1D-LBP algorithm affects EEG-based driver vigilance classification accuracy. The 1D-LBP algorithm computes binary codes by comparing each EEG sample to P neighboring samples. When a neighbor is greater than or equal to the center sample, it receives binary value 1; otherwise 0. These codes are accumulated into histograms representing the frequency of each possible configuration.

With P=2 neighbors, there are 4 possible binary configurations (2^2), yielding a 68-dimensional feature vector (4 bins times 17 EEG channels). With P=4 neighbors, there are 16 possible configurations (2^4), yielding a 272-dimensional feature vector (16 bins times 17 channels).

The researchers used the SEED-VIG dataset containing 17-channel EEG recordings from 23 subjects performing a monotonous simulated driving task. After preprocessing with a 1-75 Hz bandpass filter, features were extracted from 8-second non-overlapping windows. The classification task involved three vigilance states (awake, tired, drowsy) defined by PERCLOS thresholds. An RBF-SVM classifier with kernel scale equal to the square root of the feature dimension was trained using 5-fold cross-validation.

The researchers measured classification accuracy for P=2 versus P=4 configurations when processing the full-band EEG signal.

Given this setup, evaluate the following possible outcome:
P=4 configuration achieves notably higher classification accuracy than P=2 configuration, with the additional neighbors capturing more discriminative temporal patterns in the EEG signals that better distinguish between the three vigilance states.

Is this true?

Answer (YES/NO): NO